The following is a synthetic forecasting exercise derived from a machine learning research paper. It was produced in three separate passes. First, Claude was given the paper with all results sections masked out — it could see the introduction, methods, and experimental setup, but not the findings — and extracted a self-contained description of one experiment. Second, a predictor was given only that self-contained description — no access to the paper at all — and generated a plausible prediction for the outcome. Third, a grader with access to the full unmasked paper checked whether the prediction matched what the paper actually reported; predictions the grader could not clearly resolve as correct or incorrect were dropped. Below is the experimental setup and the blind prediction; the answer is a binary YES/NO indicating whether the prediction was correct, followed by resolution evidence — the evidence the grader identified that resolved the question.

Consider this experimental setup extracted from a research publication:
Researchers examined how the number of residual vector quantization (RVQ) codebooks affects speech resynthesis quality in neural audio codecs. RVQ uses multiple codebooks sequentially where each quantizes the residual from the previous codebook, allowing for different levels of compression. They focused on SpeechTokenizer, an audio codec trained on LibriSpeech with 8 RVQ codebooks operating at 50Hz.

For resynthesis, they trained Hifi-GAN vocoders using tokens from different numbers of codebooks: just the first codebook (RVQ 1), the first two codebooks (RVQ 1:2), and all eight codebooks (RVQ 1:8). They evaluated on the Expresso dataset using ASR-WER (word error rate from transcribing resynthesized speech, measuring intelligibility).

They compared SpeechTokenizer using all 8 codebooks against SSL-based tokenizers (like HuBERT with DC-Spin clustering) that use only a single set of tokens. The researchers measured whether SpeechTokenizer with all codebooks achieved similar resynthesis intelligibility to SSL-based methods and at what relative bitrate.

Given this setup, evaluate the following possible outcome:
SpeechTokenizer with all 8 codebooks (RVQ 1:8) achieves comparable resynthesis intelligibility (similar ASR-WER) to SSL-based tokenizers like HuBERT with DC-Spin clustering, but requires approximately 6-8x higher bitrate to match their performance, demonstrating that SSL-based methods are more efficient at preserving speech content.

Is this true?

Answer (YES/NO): NO